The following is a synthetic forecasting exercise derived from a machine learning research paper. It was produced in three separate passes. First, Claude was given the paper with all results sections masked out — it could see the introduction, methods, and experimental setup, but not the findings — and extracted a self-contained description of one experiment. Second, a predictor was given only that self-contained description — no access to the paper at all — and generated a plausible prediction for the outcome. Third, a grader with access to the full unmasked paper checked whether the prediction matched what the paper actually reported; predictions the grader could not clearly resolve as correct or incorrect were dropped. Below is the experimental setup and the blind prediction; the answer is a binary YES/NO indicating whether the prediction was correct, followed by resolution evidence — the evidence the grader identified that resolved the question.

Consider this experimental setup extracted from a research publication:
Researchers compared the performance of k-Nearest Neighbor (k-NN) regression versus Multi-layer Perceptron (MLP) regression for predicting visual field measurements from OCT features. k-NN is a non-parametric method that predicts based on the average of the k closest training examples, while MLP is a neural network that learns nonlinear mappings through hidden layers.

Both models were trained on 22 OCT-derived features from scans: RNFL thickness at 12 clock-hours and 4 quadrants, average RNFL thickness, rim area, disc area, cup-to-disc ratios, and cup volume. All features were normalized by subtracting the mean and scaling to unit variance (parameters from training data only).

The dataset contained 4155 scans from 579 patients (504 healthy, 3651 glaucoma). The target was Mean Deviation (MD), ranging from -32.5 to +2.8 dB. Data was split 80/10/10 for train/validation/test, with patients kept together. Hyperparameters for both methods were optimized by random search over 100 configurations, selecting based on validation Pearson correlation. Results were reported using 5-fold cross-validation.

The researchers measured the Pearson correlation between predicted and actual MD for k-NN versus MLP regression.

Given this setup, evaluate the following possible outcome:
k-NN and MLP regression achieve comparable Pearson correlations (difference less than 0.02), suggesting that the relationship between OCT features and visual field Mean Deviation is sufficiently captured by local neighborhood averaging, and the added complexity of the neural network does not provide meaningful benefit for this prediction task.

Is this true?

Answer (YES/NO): NO